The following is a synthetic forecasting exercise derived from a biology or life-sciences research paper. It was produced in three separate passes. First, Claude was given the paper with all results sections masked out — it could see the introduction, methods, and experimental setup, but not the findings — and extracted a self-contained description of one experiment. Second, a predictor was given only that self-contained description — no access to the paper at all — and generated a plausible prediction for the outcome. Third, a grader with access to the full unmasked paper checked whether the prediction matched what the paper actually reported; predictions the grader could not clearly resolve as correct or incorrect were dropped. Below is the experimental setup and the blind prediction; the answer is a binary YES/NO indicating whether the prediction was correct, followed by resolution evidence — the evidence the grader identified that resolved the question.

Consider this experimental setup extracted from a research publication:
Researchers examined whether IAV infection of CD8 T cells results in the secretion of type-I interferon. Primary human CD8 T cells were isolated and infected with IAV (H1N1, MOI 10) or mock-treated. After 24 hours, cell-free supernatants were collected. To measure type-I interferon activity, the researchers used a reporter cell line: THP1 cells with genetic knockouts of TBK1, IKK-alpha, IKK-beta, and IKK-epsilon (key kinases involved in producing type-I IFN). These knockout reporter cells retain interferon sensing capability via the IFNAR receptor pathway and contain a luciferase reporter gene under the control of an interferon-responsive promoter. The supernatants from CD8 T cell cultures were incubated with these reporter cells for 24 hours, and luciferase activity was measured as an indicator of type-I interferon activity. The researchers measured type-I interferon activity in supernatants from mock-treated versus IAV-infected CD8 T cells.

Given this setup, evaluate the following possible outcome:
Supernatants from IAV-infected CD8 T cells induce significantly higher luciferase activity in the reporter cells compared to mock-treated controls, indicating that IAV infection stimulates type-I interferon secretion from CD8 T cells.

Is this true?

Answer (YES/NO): YES